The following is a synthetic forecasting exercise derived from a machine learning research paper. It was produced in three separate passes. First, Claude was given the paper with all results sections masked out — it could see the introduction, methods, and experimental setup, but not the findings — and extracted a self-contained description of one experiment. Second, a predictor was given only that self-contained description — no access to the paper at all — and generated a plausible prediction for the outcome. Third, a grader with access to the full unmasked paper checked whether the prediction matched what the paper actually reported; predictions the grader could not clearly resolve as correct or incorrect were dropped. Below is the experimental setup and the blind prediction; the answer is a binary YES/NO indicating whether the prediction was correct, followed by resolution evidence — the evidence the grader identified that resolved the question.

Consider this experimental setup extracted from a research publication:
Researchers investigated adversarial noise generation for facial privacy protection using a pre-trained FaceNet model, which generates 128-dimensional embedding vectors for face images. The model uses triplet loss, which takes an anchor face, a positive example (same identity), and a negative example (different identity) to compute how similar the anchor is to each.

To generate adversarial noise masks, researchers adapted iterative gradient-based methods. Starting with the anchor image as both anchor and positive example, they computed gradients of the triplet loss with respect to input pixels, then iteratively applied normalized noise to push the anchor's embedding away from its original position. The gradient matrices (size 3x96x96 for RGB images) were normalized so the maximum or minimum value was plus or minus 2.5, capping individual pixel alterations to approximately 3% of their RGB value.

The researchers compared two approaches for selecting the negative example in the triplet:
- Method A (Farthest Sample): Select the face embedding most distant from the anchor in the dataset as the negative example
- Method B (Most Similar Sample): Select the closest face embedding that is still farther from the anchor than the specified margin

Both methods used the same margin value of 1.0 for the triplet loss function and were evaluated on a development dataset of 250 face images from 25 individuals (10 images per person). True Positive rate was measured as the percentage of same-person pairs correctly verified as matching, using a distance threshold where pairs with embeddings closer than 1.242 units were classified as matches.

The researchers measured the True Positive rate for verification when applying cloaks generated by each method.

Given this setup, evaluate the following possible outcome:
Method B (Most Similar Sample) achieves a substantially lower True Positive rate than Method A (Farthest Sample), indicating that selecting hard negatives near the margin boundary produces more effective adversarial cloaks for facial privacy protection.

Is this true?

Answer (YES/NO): NO